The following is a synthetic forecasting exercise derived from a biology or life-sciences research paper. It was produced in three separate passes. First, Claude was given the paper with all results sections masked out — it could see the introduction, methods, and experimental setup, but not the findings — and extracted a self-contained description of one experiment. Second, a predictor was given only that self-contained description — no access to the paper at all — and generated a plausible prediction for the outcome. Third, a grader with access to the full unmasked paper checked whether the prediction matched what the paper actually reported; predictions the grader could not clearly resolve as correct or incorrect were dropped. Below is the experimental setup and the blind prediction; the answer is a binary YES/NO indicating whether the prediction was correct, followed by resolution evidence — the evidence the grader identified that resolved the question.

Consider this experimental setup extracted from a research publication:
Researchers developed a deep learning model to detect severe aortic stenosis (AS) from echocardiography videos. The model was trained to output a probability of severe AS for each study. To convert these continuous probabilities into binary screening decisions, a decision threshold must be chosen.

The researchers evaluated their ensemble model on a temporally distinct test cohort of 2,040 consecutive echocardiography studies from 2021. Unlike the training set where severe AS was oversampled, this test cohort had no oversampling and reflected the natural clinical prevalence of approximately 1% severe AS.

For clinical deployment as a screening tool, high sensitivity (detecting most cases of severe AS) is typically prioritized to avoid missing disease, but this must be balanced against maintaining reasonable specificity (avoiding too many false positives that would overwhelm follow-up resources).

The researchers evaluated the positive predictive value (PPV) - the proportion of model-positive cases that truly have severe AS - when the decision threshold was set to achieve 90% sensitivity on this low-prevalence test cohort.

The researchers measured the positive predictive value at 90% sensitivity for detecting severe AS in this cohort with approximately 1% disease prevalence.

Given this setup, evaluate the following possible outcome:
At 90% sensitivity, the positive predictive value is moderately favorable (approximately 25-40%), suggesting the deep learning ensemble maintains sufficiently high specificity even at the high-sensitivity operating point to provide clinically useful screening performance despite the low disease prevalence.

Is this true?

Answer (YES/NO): NO